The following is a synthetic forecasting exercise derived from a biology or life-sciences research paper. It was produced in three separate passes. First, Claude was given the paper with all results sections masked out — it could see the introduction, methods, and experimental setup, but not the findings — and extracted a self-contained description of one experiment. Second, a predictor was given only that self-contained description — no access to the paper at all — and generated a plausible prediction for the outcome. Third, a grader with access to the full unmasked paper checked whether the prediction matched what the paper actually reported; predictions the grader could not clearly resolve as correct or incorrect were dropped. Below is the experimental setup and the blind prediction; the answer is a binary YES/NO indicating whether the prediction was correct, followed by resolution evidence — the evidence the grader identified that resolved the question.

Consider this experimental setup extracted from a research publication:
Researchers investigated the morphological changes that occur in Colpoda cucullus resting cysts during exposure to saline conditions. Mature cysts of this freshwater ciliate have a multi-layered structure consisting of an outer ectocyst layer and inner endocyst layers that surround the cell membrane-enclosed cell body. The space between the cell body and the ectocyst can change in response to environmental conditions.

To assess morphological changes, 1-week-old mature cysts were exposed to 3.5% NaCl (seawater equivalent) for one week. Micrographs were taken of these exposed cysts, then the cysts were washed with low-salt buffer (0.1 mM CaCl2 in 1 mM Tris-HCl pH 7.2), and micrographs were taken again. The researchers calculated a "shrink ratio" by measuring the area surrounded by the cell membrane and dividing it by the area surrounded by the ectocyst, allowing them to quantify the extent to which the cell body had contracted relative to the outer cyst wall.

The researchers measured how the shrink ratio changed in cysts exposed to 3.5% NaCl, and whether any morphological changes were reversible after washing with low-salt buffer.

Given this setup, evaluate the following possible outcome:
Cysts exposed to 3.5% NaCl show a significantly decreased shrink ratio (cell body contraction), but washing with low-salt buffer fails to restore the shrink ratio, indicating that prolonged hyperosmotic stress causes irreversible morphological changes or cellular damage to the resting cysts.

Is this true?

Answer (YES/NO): NO